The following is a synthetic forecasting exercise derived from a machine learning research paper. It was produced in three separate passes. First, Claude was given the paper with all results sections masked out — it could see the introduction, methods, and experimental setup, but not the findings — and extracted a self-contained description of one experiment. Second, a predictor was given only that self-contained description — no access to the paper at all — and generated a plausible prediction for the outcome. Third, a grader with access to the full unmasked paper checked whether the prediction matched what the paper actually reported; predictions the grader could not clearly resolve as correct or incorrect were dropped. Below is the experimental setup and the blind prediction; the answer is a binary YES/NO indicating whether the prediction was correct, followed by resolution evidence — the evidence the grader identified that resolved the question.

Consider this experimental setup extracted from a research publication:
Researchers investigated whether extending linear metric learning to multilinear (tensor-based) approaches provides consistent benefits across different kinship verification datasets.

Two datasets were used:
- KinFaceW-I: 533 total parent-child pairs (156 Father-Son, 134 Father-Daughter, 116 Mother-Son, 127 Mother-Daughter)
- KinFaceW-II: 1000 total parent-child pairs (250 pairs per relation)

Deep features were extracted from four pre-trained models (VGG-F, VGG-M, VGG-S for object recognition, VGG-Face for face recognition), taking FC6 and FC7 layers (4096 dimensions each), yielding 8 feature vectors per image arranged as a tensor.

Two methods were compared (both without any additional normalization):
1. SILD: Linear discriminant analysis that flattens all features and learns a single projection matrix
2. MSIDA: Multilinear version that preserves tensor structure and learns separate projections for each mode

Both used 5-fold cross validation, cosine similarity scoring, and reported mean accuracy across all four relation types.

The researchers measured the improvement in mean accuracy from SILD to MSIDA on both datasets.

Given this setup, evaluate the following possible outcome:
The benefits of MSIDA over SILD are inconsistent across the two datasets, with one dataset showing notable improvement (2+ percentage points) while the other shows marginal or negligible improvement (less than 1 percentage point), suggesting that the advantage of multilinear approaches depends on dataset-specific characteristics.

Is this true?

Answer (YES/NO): NO